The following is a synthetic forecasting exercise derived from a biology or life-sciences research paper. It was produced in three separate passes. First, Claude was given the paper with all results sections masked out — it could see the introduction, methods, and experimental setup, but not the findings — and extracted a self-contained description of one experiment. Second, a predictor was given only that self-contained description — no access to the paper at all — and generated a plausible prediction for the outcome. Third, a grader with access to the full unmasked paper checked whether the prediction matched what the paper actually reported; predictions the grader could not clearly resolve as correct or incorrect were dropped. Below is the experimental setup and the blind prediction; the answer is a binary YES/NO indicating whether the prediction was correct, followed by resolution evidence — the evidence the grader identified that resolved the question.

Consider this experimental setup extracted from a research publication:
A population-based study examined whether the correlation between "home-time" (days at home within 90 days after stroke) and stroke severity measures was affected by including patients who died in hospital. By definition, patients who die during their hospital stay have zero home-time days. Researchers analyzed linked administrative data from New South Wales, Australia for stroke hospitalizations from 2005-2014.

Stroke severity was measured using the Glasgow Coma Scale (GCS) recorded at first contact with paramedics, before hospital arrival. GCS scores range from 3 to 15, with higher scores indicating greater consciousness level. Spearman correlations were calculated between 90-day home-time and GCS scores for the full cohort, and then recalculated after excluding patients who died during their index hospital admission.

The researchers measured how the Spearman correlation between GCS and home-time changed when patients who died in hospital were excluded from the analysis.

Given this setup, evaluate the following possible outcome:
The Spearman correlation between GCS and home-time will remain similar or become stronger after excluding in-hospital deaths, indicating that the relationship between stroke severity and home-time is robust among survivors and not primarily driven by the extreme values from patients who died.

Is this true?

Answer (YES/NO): NO